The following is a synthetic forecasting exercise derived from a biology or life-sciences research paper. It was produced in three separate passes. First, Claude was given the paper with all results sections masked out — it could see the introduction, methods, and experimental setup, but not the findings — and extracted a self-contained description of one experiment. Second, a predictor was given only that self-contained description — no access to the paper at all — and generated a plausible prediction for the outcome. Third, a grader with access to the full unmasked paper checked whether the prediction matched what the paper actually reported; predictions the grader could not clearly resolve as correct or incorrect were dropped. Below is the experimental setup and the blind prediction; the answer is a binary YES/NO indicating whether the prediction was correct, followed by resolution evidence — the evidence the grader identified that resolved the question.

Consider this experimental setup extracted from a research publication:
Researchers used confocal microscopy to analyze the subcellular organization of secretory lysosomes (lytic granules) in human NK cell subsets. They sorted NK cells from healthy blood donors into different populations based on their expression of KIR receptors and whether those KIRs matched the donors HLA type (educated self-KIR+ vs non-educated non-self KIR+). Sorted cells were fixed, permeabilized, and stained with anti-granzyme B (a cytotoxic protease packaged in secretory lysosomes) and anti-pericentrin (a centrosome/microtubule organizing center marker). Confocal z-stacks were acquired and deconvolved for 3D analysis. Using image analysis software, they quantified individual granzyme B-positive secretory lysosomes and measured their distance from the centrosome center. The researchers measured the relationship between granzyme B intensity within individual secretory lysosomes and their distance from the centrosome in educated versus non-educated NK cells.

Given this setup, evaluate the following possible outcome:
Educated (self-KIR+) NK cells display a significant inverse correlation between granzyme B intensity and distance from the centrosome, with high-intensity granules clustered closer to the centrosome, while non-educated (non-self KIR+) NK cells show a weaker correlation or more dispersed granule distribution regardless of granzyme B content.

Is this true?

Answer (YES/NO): YES